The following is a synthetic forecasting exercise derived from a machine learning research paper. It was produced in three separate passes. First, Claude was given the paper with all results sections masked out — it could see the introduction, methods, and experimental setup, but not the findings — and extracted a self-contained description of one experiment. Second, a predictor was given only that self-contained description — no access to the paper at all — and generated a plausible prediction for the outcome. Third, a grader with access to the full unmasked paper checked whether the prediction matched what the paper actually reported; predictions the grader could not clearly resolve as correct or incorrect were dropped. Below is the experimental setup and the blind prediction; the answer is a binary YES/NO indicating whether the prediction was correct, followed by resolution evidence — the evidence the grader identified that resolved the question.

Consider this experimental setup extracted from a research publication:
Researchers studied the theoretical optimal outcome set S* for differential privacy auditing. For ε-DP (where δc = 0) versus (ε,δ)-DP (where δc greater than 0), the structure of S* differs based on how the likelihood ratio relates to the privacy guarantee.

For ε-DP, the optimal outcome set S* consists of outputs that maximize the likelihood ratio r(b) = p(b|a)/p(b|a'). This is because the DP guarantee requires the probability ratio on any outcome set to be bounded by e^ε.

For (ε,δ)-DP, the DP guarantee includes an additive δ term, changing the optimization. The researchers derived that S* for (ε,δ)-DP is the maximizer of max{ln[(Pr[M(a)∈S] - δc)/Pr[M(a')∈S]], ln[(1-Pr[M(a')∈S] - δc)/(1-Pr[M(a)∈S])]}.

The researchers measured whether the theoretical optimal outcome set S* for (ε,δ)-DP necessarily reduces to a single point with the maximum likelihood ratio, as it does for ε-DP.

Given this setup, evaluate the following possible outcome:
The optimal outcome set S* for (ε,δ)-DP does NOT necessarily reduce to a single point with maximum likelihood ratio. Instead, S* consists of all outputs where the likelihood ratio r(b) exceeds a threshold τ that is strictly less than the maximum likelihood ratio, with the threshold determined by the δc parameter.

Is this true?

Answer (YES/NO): NO